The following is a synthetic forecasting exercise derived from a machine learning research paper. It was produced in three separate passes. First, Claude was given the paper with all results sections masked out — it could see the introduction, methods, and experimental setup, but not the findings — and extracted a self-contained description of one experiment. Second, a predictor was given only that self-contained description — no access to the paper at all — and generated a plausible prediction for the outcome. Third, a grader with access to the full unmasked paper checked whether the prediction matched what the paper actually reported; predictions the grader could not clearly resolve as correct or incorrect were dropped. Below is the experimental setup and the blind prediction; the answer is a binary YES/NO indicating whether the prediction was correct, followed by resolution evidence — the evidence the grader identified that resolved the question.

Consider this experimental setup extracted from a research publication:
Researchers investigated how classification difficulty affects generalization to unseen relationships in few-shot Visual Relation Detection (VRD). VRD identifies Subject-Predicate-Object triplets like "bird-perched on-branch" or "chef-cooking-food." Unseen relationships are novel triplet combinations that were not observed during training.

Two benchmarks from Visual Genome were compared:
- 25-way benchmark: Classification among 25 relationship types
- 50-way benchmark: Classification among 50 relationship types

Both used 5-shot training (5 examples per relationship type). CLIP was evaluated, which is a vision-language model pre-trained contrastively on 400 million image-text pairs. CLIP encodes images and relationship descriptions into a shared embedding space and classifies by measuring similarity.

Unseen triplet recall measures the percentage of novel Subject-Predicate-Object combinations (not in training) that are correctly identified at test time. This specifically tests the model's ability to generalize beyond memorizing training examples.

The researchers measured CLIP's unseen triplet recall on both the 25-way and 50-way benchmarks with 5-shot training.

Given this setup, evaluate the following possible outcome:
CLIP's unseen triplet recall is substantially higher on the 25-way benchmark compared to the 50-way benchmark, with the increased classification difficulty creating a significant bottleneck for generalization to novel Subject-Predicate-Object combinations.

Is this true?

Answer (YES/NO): YES